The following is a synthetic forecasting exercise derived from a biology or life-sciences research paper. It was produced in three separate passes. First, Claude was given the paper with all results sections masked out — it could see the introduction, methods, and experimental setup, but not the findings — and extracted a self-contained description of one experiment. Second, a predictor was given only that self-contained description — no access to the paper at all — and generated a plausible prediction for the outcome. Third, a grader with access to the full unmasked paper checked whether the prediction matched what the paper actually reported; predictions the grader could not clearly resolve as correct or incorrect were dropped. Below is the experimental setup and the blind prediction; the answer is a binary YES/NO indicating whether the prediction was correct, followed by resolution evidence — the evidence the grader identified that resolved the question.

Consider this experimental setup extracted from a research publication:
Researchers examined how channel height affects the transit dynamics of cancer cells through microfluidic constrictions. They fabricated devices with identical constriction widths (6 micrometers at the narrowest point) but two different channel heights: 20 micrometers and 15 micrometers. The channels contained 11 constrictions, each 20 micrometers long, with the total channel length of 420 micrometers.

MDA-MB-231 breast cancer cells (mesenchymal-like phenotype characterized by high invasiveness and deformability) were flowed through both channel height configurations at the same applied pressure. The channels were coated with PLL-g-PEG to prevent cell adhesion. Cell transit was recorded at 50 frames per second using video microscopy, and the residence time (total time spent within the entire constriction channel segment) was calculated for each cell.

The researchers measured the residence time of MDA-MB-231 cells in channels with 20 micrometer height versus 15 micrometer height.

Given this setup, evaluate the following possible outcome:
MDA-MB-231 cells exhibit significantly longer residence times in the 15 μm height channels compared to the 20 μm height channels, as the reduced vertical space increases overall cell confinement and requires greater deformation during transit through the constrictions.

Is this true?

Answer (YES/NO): YES